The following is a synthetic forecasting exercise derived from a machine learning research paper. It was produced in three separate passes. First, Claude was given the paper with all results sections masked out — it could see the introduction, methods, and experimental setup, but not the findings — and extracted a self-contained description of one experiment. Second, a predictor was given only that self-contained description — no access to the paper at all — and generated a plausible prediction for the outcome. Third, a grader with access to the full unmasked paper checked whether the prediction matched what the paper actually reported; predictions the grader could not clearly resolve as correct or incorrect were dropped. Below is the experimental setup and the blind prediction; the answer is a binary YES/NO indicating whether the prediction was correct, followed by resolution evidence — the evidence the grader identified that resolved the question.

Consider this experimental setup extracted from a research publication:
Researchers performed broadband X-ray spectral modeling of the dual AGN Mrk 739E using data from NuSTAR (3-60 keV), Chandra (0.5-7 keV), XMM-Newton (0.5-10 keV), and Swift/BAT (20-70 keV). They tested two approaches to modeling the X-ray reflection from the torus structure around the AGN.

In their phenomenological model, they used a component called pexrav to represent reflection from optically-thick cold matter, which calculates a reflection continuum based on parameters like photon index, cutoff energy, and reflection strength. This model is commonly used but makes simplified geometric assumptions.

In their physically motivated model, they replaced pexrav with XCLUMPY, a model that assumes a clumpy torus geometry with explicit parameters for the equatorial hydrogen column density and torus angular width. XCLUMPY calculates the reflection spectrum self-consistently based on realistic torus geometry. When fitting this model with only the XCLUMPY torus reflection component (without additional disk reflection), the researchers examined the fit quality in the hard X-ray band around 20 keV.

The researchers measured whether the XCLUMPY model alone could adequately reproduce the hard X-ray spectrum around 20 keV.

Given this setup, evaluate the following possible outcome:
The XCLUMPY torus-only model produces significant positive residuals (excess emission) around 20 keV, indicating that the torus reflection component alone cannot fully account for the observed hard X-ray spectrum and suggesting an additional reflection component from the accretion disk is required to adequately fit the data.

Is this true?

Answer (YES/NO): YES